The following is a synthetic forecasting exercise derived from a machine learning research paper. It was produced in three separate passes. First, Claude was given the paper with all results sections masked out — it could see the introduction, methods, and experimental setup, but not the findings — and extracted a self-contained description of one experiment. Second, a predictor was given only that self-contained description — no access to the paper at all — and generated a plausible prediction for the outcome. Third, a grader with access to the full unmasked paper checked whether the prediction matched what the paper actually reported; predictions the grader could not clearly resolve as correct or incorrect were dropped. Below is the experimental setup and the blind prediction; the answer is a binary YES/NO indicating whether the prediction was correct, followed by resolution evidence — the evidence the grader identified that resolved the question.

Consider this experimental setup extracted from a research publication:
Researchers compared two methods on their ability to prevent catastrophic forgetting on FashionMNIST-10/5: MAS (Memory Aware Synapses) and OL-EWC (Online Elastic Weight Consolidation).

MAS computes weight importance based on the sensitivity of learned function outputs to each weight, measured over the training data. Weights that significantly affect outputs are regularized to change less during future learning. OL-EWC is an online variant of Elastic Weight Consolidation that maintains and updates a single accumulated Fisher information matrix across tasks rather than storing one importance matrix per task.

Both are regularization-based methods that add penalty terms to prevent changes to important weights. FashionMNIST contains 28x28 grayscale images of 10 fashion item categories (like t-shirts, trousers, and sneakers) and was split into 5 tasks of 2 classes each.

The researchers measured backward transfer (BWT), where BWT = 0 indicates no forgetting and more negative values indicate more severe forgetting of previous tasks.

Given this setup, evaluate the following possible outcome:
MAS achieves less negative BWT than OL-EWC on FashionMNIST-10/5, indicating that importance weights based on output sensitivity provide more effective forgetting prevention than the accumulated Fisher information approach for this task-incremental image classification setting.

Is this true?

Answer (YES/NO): NO